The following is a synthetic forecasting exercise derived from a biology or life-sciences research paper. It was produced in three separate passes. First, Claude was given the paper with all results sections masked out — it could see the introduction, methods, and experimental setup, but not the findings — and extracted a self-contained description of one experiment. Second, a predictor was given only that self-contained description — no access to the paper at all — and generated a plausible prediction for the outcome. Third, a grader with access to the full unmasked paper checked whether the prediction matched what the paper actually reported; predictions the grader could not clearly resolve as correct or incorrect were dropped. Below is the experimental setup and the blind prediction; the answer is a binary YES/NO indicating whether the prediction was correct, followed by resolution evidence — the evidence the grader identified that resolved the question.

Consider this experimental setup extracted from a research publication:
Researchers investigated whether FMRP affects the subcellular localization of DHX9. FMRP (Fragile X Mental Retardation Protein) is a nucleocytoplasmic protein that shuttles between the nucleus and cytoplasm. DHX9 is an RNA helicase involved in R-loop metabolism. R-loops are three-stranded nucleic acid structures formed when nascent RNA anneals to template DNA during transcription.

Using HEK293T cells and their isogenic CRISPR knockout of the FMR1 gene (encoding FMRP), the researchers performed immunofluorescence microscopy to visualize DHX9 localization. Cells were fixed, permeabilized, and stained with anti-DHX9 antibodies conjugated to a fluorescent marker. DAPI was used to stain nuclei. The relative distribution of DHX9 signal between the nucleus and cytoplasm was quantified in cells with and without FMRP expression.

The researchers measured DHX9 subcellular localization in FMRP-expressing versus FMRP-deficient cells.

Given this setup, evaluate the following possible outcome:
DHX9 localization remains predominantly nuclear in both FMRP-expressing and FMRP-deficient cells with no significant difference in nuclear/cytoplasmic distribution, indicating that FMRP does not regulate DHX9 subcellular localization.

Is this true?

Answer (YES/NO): NO